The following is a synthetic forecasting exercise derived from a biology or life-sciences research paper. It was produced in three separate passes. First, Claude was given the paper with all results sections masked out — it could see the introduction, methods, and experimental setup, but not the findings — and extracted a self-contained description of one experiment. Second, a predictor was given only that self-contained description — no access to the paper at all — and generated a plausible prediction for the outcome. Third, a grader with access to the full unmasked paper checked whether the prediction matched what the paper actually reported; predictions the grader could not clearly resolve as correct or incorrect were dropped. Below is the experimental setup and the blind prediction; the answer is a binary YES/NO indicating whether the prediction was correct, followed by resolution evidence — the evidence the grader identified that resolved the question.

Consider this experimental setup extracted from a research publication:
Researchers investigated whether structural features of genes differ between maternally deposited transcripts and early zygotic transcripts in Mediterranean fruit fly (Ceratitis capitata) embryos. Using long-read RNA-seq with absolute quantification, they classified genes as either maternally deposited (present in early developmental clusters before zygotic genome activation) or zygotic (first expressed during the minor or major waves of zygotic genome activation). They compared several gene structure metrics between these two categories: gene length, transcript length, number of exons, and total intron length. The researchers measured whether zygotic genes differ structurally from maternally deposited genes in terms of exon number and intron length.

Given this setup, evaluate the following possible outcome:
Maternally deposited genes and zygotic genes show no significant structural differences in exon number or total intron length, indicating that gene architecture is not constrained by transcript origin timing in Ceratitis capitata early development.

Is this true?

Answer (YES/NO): NO